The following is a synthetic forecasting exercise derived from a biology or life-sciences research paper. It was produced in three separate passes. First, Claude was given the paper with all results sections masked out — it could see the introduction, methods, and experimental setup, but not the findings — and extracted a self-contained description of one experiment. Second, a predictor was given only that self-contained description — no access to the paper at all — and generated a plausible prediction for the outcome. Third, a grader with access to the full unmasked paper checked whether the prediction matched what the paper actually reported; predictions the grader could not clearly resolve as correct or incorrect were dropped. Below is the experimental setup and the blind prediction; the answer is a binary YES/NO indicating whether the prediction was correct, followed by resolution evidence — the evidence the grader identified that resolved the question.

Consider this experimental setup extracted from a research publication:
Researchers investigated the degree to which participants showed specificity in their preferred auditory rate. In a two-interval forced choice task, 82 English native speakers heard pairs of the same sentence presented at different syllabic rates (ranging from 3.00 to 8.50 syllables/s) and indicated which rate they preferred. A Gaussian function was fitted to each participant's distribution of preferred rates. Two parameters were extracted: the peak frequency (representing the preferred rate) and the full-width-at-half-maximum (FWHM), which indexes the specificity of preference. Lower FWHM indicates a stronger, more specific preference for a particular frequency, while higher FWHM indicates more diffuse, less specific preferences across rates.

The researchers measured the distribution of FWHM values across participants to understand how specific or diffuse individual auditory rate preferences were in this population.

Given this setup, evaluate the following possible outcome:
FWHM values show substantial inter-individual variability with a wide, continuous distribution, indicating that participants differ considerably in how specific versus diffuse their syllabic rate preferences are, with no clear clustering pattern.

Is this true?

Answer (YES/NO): NO